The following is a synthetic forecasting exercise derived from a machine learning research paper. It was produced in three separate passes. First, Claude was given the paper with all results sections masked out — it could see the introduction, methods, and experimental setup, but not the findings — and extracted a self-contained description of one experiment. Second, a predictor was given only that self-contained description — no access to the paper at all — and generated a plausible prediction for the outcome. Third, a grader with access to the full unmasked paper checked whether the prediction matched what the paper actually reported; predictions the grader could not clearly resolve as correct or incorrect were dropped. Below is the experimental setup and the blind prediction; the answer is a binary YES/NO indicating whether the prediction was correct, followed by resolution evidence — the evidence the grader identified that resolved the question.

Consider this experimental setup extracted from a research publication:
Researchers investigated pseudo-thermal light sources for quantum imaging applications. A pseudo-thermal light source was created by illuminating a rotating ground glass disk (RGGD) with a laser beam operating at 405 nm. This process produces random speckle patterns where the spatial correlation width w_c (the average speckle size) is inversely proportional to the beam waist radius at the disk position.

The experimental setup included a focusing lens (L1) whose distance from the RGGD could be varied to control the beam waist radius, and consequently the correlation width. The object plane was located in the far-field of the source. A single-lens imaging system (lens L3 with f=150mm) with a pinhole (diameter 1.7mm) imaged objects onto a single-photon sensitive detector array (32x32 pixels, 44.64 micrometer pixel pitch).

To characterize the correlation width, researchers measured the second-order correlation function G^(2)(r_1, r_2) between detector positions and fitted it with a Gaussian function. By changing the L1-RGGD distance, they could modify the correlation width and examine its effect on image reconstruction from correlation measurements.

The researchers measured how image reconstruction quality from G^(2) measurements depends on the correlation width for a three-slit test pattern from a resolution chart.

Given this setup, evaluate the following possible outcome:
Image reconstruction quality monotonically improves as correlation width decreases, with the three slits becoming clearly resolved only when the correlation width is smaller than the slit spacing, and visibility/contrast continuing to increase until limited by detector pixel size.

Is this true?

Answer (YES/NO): NO